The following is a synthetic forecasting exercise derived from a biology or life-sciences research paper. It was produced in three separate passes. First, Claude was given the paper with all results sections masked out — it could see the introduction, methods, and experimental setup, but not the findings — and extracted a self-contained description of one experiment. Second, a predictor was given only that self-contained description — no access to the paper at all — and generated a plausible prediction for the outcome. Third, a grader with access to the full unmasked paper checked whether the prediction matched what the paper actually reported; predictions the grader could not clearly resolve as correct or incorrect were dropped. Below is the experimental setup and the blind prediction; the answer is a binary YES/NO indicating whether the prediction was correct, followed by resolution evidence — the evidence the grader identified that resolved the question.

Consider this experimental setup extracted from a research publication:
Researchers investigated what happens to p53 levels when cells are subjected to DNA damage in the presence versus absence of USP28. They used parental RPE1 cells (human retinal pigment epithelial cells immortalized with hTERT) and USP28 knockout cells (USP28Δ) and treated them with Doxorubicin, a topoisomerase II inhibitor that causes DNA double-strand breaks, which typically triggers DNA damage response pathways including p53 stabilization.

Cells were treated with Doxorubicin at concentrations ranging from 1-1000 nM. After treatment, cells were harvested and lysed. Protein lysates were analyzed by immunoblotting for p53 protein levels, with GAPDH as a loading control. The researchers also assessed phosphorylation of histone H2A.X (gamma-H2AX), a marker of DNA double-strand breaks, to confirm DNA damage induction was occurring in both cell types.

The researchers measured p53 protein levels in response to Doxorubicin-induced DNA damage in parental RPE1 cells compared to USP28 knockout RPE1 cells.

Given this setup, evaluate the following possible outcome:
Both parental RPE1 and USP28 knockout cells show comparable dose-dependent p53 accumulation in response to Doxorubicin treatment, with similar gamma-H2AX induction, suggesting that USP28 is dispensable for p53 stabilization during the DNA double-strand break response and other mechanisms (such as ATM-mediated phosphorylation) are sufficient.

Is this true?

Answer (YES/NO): NO